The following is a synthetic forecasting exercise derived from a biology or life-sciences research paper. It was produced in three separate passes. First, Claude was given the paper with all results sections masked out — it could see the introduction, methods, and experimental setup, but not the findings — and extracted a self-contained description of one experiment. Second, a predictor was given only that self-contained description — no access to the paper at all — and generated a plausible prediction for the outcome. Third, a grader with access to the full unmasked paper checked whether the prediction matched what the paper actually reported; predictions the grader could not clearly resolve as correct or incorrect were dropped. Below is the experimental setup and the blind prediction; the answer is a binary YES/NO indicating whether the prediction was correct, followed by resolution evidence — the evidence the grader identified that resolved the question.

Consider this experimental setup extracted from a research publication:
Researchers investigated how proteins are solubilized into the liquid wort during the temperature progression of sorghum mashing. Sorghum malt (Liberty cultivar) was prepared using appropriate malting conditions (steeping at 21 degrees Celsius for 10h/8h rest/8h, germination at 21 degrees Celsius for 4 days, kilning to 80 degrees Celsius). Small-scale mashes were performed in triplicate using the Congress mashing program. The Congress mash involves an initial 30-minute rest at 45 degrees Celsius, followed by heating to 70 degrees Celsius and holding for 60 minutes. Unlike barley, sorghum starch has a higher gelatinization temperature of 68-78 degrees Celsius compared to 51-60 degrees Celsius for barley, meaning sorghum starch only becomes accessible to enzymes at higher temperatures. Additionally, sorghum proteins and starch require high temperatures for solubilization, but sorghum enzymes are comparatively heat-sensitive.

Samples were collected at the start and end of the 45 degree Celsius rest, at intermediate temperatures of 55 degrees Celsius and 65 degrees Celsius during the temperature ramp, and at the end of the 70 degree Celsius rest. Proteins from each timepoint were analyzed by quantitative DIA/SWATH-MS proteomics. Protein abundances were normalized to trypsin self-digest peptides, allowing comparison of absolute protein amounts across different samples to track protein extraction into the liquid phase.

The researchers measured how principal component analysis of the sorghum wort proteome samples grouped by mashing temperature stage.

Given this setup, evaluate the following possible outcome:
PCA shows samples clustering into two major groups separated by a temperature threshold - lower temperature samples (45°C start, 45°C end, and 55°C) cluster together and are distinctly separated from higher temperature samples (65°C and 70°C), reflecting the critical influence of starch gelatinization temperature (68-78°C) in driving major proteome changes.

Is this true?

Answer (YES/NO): NO